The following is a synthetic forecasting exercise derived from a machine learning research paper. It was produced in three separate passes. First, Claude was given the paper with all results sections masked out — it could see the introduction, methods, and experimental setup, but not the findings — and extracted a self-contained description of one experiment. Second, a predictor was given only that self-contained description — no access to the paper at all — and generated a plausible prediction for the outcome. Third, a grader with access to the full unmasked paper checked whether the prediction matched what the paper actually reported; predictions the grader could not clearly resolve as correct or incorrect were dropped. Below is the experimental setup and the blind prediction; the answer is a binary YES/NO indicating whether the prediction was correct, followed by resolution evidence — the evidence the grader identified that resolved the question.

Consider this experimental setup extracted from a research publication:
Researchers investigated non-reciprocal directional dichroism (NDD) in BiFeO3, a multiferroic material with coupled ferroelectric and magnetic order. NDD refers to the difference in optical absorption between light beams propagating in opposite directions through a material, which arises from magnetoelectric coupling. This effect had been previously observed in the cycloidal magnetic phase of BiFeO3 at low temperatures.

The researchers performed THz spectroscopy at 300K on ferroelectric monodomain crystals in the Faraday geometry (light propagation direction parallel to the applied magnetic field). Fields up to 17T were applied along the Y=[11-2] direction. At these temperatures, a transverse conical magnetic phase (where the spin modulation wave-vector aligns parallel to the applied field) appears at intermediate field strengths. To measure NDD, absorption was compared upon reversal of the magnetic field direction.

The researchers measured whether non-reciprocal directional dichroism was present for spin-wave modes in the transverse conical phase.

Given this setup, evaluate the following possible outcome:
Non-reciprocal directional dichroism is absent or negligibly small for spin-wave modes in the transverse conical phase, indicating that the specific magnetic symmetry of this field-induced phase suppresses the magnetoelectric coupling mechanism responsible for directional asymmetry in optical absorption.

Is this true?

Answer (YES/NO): NO